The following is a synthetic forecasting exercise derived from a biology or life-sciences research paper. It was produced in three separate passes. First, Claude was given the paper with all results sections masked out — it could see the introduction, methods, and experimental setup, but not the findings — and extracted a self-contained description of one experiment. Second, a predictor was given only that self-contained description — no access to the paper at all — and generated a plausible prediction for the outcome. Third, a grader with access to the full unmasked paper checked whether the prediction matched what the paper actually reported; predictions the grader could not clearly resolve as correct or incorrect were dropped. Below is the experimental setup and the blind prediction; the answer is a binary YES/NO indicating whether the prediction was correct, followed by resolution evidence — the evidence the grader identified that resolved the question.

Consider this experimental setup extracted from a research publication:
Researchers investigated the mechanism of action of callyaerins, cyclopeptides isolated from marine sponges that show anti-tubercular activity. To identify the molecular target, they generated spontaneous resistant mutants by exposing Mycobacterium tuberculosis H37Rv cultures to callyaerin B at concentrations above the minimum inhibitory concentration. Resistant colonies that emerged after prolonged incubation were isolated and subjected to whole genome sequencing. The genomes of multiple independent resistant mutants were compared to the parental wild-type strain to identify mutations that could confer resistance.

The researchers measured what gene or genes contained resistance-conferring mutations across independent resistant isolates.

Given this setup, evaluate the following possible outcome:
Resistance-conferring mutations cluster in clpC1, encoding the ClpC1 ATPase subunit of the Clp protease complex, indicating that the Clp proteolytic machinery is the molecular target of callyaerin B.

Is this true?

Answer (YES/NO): NO